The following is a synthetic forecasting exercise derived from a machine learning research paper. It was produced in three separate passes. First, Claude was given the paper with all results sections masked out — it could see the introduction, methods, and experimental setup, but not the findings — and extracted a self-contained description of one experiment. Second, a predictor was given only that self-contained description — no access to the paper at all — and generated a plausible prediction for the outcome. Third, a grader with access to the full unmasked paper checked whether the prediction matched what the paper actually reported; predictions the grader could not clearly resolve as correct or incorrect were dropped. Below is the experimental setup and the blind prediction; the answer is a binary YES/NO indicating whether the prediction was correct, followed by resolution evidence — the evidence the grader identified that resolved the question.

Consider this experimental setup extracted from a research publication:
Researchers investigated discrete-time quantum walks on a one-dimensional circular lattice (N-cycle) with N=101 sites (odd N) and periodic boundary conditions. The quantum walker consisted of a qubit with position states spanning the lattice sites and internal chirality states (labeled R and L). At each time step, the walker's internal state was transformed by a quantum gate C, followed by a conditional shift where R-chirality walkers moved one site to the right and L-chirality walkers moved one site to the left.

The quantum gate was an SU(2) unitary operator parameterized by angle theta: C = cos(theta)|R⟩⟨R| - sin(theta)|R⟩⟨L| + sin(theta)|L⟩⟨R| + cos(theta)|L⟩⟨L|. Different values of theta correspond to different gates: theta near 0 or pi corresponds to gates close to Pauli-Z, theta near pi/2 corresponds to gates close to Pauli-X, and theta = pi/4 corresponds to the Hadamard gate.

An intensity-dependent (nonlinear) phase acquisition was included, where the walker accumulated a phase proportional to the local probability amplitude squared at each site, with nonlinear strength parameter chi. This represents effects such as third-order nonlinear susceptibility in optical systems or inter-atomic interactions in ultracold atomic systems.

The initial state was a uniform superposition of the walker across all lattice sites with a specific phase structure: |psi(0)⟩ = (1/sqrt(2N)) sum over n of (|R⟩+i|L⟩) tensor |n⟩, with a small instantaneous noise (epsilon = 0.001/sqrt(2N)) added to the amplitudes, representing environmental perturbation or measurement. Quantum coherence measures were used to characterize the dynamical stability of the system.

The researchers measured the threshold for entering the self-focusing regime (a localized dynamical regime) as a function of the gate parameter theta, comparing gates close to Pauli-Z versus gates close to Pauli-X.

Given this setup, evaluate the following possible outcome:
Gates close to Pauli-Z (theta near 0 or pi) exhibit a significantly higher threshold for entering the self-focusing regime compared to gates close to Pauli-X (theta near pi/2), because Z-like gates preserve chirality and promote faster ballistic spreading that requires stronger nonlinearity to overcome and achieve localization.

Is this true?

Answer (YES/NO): YES